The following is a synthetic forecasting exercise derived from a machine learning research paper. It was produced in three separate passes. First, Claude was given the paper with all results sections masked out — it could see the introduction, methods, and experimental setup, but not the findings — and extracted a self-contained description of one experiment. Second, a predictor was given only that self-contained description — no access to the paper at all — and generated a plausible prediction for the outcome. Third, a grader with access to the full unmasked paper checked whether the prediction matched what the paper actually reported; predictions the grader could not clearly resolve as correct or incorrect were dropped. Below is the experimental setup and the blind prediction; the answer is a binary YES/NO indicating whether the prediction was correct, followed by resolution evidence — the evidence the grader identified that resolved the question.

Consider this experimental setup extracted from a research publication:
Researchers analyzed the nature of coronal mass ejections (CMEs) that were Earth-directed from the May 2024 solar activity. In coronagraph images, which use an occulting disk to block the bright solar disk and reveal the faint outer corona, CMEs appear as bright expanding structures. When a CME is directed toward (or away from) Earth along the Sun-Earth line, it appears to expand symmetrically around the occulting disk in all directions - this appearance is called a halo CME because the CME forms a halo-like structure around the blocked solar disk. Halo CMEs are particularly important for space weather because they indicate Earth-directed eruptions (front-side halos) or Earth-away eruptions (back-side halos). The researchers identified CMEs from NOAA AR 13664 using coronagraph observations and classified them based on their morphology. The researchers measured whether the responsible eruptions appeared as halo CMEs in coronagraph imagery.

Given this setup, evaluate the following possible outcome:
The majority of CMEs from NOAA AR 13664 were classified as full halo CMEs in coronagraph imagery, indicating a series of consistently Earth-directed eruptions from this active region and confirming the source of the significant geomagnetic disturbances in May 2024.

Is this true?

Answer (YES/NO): NO